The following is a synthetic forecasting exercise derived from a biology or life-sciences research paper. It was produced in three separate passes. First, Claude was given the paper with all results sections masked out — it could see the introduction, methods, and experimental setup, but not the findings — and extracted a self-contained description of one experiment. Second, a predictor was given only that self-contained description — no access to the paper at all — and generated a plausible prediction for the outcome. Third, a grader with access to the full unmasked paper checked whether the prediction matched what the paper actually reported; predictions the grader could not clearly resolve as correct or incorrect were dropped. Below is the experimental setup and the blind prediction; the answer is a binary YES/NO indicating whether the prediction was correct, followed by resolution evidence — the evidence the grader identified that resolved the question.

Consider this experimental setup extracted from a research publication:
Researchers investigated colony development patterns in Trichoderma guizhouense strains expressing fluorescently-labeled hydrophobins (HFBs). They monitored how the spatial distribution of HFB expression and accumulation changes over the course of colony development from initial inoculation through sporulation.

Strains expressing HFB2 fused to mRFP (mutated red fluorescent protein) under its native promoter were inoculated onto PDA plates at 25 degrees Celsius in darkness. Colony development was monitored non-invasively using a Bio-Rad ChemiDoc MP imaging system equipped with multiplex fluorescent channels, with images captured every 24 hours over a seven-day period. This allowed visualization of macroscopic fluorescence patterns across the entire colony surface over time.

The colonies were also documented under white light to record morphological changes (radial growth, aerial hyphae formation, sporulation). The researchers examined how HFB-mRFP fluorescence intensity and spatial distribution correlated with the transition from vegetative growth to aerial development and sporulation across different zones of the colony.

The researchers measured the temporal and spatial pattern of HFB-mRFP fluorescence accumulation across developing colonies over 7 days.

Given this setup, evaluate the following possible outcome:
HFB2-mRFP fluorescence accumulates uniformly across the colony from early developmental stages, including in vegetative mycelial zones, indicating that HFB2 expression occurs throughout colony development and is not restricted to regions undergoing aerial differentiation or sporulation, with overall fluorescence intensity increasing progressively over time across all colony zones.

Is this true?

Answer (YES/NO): NO